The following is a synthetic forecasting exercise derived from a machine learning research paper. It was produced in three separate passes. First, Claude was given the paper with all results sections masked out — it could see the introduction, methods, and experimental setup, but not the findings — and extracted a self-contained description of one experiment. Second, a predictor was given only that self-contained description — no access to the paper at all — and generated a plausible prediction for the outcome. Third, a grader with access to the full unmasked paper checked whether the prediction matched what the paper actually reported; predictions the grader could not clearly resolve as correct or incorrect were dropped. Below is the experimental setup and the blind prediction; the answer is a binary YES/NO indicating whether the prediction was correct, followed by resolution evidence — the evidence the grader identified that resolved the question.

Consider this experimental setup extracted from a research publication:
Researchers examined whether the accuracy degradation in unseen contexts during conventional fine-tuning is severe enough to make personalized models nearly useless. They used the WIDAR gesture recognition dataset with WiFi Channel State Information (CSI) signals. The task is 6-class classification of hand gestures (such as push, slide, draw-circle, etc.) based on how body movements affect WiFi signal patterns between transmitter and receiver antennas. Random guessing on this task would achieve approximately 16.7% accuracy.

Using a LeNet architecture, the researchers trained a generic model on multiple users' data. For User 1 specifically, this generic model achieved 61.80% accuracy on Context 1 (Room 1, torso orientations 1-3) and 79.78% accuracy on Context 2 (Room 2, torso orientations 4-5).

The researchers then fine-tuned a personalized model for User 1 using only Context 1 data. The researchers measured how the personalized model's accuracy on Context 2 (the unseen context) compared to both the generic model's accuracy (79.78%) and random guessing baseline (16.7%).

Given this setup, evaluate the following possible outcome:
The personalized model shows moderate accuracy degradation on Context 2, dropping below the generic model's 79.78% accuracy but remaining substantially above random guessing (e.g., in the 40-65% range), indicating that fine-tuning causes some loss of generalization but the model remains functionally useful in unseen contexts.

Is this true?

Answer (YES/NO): NO